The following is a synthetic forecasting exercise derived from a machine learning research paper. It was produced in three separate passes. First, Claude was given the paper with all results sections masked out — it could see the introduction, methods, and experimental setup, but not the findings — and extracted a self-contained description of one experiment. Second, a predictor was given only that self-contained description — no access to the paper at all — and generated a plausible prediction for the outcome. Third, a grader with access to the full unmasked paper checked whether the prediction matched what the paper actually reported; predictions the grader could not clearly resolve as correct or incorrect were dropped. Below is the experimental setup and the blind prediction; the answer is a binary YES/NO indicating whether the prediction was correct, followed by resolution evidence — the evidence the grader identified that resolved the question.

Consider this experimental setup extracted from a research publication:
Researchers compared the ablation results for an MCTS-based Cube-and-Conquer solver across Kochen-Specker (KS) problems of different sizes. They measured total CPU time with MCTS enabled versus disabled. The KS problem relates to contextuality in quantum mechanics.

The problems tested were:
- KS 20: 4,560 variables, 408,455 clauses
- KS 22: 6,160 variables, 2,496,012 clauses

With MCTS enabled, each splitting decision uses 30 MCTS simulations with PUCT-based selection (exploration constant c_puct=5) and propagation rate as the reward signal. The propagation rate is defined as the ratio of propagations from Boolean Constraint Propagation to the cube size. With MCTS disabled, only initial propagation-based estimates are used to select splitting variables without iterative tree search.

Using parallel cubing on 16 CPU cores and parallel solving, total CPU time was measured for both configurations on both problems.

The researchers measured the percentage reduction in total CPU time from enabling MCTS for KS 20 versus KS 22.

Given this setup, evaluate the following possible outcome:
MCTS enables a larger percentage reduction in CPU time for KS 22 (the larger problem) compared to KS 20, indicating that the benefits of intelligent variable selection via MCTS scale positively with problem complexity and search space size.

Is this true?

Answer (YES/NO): YES